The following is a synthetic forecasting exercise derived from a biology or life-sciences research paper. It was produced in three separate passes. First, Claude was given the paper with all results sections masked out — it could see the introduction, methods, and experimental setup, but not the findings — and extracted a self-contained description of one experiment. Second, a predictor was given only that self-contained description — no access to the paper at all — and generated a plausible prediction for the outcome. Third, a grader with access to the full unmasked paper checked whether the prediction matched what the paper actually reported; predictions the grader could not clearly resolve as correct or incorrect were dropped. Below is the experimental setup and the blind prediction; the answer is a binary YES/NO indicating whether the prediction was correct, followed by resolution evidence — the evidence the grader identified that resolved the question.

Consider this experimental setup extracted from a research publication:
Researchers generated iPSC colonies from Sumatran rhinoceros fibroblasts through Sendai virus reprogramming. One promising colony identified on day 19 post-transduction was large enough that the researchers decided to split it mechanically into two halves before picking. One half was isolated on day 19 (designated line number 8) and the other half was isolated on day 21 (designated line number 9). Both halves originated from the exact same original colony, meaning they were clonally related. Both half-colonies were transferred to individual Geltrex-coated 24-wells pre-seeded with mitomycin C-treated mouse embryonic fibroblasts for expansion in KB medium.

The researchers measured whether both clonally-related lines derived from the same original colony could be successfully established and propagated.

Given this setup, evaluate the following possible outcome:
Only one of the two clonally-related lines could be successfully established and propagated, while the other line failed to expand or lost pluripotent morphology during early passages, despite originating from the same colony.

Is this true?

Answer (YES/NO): NO